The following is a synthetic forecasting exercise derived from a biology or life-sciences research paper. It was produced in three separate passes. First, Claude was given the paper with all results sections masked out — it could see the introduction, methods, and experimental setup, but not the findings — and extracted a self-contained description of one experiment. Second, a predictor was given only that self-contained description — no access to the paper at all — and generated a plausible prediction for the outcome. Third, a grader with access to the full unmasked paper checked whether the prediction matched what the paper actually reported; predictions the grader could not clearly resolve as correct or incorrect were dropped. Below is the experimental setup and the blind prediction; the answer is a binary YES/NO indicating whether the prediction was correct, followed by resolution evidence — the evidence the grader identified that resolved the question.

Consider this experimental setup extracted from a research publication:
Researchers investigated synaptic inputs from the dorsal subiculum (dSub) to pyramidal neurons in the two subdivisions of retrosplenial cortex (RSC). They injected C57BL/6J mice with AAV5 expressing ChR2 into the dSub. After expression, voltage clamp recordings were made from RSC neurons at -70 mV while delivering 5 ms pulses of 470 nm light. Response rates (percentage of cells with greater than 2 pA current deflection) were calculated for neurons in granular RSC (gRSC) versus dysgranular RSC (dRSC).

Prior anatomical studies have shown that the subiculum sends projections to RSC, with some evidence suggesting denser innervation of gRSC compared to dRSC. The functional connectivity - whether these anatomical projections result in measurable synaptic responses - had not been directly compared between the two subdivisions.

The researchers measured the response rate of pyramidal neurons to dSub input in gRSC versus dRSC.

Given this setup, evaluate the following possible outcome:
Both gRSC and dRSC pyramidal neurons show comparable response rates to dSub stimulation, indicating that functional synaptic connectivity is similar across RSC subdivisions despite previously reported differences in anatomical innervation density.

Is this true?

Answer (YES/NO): YES